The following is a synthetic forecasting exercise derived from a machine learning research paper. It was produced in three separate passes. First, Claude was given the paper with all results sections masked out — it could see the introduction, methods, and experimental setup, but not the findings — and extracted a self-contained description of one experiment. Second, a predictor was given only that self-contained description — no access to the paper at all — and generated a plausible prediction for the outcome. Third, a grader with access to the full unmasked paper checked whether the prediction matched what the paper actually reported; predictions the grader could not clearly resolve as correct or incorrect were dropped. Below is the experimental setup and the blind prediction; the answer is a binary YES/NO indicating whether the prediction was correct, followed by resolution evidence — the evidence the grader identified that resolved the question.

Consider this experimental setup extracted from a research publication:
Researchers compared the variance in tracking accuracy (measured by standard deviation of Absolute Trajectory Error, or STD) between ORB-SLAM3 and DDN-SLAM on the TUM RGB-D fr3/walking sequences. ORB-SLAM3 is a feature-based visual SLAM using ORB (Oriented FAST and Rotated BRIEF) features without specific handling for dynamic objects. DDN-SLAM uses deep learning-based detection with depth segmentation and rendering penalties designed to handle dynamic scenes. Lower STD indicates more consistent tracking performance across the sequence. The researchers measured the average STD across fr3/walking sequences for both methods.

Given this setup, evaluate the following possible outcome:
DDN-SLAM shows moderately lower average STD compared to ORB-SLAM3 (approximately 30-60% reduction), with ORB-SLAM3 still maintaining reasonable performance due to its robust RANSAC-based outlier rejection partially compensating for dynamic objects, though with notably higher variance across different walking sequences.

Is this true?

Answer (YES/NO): NO